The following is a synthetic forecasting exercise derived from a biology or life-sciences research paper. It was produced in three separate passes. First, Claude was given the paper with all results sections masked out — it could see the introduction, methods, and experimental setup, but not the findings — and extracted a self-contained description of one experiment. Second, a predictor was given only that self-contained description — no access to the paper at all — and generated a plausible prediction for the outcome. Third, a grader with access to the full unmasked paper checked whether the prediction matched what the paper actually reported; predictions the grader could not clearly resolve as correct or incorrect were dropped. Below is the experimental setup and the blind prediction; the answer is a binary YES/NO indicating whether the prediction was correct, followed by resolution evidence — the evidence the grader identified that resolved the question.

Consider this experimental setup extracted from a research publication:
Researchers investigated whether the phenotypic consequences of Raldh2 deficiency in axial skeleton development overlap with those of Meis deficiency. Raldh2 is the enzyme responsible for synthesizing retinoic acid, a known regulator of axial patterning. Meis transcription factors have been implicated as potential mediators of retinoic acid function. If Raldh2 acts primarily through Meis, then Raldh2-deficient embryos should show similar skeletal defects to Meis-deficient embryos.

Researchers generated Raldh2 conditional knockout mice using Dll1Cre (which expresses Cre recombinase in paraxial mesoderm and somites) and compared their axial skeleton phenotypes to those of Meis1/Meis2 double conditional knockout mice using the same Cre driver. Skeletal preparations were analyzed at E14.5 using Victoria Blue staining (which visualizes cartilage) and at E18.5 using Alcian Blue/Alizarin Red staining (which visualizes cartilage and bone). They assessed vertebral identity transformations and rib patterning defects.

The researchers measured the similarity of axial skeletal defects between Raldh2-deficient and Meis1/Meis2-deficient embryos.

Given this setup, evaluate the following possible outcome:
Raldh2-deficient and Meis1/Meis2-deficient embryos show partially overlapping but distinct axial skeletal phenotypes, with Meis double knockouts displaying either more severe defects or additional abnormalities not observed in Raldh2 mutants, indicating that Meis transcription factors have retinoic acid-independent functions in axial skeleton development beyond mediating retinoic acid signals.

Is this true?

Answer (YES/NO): NO